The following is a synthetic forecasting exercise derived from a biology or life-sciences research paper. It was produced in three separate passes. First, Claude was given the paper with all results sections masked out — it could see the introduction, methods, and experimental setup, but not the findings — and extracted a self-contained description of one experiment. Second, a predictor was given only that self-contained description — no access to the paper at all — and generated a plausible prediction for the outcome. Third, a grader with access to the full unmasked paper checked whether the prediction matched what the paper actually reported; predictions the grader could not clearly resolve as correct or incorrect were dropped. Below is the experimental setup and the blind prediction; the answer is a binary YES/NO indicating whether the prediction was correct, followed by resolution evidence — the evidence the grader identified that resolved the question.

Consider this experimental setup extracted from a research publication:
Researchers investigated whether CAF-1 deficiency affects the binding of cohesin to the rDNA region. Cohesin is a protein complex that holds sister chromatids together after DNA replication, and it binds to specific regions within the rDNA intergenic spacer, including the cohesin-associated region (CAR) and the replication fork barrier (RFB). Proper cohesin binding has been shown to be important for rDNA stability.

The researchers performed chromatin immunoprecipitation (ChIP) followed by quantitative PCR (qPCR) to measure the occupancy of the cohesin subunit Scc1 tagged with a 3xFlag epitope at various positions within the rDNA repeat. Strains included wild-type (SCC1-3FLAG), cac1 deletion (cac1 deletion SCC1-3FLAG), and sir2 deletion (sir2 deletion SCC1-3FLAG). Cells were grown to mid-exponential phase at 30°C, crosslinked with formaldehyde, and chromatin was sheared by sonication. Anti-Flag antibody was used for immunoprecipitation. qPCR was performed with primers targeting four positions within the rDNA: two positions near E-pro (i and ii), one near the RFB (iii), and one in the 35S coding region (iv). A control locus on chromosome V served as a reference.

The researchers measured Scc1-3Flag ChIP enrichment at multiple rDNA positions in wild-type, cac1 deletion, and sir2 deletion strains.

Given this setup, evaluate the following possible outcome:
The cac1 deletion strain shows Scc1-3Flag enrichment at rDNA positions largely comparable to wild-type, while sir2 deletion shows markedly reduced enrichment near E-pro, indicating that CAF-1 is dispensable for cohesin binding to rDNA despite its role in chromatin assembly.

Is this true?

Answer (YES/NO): YES